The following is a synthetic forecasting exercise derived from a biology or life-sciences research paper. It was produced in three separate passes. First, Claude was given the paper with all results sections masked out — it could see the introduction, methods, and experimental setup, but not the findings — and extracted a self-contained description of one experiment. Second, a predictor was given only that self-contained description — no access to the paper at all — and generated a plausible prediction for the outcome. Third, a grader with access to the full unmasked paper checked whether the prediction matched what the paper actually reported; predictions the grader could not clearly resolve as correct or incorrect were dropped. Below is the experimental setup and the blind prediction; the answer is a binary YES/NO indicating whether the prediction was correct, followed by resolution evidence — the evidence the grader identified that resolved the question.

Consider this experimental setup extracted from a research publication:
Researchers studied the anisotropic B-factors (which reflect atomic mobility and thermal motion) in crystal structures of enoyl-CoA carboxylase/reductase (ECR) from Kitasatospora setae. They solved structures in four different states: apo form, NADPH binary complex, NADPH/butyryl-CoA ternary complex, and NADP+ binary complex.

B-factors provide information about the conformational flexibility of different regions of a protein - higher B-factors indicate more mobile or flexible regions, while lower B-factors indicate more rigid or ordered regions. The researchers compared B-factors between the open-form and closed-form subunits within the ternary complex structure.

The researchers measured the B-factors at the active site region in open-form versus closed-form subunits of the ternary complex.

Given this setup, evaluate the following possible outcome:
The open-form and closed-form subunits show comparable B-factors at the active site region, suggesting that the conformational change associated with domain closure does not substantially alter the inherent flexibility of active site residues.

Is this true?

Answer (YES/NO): NO